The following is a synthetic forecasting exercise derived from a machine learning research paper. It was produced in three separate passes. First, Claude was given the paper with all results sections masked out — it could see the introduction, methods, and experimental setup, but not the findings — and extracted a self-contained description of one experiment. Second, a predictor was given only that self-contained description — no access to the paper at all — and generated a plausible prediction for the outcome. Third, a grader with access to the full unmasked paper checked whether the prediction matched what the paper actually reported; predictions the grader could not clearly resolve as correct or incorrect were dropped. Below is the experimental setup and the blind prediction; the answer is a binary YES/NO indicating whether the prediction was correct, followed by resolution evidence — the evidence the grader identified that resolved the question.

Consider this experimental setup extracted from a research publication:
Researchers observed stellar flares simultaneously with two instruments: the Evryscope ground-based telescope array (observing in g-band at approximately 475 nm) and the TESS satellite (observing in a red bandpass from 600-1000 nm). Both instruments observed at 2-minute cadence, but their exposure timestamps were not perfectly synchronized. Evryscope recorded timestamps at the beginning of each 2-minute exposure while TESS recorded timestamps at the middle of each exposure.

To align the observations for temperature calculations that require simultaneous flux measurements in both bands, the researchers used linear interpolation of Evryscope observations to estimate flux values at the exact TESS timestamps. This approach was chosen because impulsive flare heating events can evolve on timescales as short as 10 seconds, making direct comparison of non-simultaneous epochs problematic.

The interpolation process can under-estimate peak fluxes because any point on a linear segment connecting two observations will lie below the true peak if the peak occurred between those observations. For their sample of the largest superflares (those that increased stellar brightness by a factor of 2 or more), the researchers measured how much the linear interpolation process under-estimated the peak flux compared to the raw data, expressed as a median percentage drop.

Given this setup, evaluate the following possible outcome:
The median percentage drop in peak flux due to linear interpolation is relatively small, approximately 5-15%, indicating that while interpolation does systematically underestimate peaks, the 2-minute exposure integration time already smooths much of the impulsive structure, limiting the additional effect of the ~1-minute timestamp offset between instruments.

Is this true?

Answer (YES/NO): YES